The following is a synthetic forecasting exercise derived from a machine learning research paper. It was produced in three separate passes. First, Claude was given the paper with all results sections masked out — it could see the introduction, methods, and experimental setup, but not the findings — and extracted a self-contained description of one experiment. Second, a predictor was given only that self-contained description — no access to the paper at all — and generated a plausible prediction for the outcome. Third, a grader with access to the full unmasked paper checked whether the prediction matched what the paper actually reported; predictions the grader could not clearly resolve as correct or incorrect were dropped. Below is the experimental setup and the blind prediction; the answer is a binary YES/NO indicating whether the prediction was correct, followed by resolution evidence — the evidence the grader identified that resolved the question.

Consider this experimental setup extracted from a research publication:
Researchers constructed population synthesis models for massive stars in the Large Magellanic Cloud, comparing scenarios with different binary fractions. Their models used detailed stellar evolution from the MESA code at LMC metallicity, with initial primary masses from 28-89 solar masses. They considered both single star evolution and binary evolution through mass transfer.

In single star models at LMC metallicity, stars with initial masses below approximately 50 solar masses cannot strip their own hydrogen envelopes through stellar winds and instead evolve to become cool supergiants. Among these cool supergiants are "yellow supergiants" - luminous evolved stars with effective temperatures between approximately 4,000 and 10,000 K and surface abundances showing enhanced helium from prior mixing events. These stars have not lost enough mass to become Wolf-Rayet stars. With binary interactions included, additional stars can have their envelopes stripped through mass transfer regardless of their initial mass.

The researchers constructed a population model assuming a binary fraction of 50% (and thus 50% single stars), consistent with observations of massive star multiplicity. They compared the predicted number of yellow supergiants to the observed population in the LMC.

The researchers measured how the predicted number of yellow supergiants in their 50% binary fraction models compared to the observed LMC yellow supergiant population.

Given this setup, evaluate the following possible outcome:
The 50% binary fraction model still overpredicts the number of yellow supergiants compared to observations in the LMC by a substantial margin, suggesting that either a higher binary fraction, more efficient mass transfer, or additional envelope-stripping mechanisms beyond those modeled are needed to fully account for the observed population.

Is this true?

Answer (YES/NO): YES